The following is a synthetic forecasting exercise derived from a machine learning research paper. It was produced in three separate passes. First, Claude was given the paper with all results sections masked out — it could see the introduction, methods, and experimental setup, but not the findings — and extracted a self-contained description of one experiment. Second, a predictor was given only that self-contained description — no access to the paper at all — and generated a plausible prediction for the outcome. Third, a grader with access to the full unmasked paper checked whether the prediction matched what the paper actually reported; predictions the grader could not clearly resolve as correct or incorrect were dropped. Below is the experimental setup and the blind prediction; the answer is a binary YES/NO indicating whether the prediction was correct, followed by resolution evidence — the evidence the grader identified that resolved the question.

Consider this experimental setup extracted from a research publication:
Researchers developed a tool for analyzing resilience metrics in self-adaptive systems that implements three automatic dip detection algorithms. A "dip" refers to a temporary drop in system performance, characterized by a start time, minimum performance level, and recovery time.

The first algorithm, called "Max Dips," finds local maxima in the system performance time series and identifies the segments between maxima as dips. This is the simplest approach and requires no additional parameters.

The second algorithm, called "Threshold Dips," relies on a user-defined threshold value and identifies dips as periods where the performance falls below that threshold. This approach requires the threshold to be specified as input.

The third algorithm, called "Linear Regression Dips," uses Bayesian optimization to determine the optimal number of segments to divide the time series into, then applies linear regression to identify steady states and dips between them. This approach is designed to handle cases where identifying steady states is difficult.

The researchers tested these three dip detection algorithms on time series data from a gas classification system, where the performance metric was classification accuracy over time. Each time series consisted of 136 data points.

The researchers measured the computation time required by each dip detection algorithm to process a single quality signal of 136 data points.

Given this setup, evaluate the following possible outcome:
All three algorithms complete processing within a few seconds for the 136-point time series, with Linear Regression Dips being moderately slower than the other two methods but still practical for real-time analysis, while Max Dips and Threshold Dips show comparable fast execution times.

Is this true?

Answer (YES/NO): NO